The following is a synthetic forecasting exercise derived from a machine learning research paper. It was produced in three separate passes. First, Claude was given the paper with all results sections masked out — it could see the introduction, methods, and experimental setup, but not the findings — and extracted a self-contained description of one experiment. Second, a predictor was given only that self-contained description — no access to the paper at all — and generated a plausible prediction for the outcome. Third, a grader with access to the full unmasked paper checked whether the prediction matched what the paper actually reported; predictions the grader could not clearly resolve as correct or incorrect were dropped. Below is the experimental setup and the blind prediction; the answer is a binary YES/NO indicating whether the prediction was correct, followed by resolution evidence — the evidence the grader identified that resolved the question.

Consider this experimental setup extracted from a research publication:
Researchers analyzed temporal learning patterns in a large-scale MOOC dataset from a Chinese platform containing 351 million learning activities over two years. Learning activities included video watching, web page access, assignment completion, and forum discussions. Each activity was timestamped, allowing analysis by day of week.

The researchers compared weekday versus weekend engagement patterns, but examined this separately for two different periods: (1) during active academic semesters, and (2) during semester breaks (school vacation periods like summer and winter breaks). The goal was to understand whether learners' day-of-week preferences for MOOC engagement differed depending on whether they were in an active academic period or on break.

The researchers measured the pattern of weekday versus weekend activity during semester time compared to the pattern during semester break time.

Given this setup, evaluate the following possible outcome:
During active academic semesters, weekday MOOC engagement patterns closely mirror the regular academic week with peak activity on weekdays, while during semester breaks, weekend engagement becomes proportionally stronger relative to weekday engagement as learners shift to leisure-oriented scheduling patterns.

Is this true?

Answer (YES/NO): NO